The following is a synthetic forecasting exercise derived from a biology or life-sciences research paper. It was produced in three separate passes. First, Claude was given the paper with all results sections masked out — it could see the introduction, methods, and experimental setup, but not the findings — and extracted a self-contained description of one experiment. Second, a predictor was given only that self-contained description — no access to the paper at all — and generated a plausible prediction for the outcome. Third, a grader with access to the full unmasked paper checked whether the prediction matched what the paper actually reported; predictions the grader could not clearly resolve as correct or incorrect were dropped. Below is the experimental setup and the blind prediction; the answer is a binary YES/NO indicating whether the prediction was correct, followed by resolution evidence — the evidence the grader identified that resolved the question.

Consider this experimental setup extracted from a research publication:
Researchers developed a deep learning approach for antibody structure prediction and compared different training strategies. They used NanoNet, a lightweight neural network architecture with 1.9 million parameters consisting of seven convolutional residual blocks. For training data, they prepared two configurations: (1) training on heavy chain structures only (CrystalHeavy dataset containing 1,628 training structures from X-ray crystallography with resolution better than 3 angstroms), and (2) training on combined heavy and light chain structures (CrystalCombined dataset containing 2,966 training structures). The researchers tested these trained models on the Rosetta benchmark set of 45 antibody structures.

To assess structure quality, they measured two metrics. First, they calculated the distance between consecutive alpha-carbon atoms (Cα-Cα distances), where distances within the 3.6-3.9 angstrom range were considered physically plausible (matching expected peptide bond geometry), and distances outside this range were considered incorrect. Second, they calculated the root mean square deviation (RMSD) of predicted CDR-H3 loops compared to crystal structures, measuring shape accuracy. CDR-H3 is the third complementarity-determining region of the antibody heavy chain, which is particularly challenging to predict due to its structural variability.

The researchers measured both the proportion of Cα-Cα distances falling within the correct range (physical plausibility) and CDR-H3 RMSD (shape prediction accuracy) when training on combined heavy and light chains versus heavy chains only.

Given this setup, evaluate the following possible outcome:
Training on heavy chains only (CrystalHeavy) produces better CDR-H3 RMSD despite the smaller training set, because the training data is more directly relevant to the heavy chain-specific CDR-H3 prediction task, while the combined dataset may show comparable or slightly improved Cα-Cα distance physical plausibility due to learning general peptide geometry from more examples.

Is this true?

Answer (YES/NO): NO